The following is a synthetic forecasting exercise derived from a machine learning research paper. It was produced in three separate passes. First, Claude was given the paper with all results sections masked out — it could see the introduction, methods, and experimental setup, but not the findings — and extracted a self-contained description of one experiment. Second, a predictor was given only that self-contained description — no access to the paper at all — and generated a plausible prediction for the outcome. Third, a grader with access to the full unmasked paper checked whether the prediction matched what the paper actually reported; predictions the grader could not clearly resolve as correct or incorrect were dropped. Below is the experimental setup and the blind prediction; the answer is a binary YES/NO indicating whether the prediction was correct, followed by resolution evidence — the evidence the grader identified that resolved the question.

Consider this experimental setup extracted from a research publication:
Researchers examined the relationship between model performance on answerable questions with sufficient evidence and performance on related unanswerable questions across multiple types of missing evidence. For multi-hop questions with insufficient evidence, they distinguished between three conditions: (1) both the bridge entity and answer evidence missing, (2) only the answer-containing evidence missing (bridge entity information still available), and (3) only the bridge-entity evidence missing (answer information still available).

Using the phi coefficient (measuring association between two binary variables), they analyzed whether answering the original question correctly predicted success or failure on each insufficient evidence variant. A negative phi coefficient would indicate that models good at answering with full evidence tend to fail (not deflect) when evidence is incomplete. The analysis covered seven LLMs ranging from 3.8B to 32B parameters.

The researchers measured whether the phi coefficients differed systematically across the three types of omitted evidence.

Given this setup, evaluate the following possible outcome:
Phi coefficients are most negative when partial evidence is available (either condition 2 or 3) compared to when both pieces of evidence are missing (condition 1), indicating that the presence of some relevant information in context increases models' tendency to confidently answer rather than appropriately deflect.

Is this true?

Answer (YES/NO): NO